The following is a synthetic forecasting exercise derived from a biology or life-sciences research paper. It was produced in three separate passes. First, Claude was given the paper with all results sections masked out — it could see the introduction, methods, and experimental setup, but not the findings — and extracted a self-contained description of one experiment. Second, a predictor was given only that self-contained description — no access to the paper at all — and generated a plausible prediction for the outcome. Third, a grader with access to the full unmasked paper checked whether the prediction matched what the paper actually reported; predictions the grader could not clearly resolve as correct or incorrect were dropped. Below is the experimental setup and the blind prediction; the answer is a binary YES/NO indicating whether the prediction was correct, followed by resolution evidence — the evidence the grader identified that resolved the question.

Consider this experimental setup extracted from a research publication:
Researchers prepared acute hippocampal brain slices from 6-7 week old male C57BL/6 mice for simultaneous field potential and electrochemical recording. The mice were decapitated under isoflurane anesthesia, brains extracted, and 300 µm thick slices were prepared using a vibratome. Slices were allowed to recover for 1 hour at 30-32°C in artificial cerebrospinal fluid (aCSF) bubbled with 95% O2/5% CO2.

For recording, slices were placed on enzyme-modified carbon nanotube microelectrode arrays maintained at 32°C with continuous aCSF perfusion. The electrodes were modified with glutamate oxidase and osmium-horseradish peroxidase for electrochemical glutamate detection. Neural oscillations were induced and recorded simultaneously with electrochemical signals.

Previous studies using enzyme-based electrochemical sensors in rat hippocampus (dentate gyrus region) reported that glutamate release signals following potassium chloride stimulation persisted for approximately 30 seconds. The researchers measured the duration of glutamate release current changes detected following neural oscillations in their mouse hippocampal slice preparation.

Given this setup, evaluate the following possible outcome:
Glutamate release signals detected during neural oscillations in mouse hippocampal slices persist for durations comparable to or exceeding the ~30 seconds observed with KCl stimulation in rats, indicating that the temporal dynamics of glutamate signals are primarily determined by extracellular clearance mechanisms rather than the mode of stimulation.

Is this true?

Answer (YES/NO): NO